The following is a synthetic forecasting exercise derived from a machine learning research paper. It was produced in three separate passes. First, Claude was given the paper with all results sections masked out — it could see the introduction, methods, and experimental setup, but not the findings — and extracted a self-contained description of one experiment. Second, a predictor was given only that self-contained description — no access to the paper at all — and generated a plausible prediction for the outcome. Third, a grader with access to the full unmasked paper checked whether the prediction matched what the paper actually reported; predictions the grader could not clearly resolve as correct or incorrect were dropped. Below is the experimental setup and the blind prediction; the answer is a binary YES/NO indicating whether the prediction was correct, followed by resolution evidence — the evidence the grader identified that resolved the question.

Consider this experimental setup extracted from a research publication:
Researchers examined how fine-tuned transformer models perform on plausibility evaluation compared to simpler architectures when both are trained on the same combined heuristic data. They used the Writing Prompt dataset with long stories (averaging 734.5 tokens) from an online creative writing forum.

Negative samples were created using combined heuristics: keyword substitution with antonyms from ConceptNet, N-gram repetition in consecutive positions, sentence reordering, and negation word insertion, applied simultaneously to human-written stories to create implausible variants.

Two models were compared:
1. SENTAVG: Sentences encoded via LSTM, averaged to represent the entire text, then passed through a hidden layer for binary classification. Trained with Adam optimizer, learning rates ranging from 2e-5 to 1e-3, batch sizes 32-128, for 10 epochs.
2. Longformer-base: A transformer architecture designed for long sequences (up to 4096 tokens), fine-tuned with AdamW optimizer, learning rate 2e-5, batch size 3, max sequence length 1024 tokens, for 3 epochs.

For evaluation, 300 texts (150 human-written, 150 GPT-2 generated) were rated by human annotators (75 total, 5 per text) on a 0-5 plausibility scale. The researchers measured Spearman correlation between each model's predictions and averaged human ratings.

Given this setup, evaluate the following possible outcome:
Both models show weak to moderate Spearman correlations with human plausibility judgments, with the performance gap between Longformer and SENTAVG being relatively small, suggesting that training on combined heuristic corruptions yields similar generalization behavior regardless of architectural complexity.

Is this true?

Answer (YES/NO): NO